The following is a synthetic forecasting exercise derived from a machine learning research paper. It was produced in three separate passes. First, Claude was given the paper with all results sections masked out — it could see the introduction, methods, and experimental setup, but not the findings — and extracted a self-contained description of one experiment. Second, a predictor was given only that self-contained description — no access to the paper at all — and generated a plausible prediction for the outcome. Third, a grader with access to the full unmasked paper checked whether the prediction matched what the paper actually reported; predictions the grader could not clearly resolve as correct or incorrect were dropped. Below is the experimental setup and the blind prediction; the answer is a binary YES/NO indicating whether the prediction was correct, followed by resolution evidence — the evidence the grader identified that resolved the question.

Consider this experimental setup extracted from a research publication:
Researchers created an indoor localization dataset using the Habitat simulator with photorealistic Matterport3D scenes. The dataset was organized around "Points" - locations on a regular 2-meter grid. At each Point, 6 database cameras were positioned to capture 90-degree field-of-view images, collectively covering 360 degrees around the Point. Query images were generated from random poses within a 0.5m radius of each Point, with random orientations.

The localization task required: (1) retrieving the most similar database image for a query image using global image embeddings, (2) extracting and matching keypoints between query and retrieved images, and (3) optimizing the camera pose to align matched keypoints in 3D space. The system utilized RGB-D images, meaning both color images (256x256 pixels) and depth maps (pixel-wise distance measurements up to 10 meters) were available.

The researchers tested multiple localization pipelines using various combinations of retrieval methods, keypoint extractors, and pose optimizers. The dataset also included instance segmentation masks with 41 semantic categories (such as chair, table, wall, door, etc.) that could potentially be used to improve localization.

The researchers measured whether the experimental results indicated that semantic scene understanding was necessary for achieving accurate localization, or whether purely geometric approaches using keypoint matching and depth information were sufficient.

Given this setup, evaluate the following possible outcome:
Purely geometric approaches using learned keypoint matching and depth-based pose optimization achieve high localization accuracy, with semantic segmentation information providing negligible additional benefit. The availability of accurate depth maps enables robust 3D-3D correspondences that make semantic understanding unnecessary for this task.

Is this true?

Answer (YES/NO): NO